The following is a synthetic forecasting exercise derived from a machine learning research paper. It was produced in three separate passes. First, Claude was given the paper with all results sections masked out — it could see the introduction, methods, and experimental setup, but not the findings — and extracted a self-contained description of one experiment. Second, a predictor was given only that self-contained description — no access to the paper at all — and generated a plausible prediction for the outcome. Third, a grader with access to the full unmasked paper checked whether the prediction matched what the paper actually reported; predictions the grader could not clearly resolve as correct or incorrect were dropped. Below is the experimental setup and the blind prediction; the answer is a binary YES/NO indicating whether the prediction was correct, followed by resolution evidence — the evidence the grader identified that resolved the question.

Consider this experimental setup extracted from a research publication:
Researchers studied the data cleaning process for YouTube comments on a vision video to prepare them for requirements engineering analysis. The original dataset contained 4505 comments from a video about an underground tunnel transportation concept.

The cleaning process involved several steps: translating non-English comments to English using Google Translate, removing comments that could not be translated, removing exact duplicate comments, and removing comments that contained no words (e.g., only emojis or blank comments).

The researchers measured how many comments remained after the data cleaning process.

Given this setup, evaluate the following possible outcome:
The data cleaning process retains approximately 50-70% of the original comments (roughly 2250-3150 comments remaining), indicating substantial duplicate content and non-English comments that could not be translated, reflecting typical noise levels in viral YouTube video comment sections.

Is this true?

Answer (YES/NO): NO